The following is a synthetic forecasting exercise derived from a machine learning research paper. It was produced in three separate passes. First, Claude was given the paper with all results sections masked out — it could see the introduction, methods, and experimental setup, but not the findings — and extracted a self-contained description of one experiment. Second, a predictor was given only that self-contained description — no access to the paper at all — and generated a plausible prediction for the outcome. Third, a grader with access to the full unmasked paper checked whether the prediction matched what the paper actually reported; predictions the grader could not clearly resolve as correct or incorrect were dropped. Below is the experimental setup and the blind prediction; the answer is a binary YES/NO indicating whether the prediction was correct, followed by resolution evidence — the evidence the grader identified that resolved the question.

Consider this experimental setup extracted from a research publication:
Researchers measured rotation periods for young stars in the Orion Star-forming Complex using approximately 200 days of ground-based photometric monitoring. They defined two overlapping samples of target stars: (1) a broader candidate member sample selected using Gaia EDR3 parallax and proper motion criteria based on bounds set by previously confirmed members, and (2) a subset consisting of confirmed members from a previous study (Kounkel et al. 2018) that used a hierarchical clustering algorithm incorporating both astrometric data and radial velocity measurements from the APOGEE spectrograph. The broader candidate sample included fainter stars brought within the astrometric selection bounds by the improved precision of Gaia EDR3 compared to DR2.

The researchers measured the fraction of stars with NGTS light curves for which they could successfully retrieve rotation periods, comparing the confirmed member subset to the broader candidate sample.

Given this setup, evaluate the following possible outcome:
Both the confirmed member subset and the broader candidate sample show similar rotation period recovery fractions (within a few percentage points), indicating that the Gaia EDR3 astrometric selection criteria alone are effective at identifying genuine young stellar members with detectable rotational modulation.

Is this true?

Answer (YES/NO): NO